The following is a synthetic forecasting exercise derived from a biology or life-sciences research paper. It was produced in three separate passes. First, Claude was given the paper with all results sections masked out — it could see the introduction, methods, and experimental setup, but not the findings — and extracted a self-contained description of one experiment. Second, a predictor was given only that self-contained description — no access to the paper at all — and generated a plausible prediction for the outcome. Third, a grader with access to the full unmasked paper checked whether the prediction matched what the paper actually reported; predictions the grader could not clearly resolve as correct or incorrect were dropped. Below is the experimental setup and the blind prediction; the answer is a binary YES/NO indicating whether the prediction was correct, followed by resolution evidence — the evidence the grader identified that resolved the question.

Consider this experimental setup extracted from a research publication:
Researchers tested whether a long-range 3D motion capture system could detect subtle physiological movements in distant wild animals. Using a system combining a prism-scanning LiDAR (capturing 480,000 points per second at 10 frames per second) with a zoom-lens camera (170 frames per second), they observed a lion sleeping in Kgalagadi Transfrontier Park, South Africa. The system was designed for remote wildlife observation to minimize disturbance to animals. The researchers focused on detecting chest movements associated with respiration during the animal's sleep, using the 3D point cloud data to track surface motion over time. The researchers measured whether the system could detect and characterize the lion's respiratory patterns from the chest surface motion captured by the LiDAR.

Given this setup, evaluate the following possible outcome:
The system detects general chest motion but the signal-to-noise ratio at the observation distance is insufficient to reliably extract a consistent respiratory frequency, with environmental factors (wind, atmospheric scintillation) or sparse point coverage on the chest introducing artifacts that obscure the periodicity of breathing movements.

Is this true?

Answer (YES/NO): NO